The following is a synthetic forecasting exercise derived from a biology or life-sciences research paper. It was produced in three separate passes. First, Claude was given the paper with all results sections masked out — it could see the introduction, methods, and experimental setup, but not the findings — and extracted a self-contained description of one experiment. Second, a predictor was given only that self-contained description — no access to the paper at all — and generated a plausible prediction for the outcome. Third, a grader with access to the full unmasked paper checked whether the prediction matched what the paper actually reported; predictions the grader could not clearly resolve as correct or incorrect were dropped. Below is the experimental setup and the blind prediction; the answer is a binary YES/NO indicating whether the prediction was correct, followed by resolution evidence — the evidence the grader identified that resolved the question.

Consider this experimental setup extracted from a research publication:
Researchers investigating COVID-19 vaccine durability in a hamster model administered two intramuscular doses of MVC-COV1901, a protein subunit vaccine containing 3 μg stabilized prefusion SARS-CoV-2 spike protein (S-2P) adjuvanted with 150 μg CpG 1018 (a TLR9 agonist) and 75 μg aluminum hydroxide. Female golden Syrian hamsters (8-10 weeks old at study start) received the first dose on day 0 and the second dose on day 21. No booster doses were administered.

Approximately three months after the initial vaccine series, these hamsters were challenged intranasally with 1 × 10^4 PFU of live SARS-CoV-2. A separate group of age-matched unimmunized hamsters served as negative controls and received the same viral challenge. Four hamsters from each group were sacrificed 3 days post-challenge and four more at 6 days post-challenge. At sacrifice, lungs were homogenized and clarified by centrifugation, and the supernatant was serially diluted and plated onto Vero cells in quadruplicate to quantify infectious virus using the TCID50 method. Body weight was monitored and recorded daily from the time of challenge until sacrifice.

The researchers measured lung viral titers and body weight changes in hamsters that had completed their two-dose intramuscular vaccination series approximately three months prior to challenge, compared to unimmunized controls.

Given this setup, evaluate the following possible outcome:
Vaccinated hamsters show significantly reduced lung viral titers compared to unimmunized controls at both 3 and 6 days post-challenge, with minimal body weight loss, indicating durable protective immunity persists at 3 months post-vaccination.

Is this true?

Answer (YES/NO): YES